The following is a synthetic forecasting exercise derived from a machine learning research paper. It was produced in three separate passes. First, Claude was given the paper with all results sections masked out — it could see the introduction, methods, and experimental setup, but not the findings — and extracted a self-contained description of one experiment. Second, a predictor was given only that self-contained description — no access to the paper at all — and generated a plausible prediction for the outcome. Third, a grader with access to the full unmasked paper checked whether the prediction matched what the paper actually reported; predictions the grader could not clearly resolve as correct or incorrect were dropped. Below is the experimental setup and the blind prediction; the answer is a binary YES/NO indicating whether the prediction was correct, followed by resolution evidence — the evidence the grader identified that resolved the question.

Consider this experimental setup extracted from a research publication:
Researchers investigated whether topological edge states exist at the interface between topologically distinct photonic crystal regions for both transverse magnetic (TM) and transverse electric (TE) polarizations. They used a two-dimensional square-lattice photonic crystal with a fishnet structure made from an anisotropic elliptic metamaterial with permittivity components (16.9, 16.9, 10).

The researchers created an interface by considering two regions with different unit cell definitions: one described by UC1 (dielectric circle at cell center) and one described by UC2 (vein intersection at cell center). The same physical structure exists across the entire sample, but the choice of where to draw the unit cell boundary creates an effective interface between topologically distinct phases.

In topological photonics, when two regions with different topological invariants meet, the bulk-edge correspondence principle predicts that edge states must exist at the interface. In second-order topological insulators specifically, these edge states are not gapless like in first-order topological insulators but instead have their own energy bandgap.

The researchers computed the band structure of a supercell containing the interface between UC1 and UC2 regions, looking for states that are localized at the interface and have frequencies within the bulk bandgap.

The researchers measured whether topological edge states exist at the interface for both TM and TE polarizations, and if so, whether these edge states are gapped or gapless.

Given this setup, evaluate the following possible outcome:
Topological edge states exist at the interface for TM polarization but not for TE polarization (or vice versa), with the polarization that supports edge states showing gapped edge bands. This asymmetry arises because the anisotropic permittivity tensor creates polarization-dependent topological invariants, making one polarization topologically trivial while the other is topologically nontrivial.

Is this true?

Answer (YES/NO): NO